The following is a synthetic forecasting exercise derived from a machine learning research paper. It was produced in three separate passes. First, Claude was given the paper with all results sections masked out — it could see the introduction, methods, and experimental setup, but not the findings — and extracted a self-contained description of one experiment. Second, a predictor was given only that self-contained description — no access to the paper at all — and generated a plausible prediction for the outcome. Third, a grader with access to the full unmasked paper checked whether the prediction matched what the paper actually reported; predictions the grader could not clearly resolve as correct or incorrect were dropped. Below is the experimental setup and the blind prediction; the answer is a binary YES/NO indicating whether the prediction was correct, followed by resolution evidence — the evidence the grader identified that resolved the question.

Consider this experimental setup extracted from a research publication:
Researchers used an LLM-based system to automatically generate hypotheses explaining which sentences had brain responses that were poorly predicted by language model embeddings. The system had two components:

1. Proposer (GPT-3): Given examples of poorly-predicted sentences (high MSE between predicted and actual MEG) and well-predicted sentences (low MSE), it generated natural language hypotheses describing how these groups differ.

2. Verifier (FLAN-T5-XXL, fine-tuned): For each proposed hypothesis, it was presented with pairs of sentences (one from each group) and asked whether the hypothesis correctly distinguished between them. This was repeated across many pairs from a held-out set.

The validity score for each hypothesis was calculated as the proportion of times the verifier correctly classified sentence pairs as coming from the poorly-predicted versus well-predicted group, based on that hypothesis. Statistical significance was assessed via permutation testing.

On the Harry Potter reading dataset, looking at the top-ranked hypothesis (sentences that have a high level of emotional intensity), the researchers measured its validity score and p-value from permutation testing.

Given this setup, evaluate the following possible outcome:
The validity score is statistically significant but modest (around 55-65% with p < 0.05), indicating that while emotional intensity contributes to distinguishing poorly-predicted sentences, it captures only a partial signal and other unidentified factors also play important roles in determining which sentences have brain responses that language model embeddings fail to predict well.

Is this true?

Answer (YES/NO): NO